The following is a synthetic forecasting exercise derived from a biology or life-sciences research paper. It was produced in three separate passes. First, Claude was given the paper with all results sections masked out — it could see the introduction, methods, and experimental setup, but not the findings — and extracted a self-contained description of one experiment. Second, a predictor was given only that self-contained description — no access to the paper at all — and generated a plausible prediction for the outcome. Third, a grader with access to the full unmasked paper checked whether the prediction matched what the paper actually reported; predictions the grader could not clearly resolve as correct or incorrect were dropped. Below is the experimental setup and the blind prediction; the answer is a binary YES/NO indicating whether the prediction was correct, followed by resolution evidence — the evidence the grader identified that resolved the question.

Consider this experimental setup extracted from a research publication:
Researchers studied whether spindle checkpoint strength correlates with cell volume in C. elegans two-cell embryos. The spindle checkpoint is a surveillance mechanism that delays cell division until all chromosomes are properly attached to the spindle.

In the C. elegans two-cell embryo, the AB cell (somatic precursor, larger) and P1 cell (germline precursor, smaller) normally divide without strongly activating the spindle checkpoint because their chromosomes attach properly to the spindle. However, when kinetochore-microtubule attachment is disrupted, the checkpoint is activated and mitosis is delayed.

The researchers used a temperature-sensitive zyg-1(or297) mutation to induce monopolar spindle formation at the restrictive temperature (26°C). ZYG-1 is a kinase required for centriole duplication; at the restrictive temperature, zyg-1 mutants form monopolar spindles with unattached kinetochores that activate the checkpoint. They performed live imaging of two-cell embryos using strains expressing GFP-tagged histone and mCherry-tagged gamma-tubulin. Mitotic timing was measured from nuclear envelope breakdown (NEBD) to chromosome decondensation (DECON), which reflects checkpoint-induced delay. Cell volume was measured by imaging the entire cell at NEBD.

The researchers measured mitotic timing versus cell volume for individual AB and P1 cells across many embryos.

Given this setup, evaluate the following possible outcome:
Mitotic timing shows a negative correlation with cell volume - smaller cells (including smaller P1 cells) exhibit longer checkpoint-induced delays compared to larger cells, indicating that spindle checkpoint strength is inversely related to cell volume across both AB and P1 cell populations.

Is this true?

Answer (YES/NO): YES